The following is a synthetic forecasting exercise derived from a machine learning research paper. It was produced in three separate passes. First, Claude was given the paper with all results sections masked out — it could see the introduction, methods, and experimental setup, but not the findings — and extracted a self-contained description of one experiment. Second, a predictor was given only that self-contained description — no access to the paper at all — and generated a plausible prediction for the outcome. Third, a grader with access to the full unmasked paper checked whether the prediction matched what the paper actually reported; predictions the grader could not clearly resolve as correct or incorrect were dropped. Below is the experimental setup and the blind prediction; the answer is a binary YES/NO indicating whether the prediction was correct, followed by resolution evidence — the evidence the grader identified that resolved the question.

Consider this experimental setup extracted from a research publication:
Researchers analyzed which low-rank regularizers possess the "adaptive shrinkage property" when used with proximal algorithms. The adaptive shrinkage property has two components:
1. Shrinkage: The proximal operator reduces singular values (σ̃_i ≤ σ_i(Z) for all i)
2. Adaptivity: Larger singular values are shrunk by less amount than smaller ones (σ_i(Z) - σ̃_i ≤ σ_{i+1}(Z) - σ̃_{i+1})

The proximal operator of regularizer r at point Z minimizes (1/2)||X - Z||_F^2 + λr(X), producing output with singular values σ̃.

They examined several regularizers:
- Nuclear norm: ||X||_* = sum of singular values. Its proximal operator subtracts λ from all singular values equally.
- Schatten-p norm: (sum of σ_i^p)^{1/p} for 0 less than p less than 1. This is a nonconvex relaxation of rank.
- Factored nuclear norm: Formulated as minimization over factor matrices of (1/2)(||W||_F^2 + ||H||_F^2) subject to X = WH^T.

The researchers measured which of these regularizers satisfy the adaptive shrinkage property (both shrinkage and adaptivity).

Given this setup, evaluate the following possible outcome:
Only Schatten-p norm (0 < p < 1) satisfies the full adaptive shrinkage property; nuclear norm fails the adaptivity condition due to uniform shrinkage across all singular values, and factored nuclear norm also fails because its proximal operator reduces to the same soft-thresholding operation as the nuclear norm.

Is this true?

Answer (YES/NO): NO